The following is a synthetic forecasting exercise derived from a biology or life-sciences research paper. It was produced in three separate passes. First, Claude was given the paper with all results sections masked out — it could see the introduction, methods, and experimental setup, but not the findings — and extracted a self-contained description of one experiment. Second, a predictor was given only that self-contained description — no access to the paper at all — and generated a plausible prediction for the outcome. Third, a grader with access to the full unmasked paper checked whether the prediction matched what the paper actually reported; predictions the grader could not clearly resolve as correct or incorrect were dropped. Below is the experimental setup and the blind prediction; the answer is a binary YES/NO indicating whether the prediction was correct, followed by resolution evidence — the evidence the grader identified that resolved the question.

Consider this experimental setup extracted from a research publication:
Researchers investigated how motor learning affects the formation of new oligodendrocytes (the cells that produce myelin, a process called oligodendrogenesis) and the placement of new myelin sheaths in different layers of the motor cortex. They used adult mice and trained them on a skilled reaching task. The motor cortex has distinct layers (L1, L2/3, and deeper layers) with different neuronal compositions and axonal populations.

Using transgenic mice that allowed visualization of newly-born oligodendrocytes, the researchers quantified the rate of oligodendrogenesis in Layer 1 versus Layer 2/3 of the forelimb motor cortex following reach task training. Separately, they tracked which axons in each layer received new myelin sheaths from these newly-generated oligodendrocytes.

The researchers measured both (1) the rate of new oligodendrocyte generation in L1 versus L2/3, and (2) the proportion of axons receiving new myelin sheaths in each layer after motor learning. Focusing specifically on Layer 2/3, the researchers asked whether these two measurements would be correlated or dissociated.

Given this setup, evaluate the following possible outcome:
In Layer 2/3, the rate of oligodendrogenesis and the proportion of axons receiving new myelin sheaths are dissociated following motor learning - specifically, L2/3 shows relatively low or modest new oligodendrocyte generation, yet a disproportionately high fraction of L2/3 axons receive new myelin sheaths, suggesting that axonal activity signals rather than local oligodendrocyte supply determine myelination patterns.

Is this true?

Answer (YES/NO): YES